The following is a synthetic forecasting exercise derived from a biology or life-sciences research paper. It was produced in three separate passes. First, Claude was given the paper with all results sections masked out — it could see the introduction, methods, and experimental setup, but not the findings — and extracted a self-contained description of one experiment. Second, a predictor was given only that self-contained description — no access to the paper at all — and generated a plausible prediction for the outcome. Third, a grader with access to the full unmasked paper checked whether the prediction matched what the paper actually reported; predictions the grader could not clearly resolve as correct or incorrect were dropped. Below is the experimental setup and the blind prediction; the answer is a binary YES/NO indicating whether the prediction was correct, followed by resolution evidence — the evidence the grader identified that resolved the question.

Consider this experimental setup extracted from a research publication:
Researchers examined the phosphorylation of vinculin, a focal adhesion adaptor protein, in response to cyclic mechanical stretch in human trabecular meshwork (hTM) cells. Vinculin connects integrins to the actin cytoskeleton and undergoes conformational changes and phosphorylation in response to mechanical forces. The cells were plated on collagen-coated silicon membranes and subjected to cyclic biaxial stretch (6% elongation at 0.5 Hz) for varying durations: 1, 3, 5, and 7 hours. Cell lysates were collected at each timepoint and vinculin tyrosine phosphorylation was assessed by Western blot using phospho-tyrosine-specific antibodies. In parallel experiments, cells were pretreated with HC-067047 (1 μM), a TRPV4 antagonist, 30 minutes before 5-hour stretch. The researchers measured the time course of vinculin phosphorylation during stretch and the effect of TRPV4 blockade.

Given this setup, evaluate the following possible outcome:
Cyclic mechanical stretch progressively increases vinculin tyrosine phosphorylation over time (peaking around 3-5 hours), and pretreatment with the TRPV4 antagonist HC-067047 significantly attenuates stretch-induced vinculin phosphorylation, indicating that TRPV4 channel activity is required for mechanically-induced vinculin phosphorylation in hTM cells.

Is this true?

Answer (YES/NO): NO